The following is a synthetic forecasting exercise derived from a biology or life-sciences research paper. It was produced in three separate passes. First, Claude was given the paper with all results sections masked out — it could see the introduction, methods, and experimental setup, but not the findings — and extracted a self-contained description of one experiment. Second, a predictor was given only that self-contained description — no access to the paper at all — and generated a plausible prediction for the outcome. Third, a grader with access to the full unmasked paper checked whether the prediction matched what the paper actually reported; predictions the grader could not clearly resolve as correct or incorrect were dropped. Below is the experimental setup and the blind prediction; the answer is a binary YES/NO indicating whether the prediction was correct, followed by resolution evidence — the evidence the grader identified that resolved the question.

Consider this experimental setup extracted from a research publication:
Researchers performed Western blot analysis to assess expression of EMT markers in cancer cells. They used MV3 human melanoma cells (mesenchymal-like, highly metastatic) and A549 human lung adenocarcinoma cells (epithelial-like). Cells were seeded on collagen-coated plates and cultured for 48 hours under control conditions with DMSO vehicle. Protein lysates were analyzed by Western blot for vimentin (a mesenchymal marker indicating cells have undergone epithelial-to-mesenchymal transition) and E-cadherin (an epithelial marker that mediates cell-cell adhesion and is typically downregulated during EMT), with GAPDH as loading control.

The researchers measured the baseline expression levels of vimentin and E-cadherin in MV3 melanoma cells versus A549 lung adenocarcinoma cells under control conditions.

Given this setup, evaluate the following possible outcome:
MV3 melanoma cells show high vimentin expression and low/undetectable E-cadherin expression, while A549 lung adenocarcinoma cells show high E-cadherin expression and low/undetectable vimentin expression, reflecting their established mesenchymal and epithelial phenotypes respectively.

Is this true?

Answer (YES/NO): NO